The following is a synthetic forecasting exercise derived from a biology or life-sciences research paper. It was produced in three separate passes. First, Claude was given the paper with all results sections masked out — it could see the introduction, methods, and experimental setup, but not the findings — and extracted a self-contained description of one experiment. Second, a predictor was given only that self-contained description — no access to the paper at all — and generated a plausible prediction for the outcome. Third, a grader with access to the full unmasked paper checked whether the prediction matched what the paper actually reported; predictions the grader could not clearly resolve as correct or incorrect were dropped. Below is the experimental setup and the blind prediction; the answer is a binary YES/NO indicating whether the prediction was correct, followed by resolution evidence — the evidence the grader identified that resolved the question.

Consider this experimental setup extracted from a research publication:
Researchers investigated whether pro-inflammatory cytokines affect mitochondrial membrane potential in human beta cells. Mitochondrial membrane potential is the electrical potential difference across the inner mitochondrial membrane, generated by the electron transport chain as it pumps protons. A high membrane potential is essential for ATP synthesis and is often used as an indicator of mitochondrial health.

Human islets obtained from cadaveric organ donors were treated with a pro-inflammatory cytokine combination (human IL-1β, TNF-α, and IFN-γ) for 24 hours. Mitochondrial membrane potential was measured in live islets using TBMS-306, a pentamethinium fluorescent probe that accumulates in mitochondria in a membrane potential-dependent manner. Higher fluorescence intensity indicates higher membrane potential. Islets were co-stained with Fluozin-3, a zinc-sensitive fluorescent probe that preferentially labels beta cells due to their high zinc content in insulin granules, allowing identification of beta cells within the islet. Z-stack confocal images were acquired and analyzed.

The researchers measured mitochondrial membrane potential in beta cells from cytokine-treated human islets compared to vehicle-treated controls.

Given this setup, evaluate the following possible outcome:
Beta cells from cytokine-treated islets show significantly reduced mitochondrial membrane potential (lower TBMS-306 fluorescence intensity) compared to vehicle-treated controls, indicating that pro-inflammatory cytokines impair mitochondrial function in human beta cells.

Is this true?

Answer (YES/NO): YES